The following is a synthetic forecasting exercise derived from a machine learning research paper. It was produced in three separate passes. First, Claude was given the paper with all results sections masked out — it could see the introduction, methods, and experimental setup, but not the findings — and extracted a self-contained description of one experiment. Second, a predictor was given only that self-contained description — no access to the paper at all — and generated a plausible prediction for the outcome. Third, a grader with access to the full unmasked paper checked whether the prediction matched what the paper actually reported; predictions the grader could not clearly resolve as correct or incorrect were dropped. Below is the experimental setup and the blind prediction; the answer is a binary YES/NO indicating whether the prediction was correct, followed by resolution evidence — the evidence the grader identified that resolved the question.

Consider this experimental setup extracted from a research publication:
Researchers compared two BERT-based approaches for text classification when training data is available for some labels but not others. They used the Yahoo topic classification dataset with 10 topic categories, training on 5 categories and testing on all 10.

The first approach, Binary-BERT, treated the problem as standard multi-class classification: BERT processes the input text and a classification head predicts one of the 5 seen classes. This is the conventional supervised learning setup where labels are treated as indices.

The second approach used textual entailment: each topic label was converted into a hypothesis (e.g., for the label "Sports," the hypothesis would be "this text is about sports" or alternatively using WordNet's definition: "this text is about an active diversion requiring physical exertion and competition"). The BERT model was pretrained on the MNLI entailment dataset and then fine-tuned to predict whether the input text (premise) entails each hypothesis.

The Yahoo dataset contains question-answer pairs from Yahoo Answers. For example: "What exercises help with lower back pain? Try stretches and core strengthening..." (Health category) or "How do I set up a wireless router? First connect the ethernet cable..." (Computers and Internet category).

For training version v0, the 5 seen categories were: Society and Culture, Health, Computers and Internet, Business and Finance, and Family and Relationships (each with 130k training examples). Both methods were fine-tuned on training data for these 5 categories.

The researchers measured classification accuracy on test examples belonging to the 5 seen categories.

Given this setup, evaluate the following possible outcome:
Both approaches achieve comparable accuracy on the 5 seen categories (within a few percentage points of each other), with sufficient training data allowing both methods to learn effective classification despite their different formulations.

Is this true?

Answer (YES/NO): YES